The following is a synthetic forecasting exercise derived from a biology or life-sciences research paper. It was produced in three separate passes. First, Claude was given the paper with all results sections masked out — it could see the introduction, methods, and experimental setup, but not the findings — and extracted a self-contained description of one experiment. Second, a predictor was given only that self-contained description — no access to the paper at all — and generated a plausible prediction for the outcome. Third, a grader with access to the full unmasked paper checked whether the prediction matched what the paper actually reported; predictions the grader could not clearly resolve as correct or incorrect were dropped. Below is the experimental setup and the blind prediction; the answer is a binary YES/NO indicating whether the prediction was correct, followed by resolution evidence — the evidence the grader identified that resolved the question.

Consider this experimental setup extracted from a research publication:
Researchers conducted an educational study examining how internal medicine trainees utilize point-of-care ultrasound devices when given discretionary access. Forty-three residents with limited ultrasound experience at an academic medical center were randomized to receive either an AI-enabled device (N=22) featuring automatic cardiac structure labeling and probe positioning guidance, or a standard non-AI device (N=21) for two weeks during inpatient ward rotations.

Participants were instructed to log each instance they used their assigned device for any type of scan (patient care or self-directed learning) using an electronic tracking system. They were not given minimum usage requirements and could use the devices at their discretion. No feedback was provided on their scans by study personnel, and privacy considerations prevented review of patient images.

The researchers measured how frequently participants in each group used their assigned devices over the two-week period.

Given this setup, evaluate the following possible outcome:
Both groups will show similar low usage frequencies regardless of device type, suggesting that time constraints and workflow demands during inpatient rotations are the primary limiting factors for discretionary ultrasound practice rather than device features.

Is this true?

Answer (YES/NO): NO